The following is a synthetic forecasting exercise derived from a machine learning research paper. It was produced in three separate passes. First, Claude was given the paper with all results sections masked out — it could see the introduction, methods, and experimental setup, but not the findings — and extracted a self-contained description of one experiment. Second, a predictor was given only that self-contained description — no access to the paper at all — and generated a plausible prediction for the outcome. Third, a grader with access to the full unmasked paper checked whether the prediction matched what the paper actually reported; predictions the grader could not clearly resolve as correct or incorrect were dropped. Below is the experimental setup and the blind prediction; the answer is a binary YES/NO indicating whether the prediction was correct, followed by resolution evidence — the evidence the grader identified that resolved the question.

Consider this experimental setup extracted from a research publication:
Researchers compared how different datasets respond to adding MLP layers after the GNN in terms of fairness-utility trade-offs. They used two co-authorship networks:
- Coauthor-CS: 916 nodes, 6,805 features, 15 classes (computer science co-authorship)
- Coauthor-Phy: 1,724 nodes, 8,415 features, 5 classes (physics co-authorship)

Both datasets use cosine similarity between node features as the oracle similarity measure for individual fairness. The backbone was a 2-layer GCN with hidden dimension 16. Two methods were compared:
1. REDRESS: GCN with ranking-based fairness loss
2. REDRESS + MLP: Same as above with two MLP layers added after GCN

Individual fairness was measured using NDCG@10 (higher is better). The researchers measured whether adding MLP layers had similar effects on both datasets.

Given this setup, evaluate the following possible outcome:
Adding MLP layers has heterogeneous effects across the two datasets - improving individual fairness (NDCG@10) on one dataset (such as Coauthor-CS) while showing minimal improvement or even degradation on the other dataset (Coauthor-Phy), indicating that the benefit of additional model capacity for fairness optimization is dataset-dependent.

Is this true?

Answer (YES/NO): NO